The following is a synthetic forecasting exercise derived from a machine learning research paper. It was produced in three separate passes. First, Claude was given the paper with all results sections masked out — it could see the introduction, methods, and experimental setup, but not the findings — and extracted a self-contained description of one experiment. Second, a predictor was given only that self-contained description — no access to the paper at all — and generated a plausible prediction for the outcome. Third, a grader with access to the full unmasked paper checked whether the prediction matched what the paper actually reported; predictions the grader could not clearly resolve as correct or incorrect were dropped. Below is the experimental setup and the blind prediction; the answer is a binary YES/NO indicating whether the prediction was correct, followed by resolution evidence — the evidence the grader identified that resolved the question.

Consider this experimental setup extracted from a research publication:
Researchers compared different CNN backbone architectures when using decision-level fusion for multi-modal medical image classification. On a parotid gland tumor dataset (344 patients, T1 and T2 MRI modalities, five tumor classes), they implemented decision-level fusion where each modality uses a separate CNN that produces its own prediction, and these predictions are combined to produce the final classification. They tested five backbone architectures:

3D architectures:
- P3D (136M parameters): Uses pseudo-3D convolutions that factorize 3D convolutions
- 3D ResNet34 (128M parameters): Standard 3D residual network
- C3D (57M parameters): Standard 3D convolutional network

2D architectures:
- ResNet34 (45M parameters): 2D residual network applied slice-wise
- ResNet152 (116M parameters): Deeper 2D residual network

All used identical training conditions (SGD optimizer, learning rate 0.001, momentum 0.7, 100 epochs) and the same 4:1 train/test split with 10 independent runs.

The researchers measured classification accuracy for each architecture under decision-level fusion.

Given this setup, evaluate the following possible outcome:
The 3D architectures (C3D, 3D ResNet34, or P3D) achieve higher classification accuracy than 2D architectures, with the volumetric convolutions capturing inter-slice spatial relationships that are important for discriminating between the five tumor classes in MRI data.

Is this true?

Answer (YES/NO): NO